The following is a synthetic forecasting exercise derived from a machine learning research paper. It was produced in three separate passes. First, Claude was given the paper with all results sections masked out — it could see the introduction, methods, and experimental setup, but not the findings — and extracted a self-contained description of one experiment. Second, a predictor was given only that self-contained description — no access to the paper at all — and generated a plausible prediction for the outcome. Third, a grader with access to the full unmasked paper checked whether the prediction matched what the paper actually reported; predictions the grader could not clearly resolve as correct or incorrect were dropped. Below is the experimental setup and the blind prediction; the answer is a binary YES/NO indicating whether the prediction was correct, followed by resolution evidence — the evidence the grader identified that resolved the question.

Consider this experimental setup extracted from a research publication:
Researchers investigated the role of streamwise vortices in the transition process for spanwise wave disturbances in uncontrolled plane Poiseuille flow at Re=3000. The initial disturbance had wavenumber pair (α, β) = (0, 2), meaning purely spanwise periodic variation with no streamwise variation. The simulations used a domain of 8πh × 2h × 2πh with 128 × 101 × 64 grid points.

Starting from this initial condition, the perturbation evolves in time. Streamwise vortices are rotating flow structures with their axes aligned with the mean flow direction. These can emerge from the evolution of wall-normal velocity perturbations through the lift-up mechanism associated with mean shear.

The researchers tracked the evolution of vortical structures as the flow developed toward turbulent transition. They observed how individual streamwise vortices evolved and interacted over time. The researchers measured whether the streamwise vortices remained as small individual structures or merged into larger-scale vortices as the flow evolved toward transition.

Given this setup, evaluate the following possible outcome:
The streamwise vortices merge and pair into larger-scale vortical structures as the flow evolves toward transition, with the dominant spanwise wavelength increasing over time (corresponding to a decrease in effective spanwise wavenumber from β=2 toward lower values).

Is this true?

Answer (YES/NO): NO